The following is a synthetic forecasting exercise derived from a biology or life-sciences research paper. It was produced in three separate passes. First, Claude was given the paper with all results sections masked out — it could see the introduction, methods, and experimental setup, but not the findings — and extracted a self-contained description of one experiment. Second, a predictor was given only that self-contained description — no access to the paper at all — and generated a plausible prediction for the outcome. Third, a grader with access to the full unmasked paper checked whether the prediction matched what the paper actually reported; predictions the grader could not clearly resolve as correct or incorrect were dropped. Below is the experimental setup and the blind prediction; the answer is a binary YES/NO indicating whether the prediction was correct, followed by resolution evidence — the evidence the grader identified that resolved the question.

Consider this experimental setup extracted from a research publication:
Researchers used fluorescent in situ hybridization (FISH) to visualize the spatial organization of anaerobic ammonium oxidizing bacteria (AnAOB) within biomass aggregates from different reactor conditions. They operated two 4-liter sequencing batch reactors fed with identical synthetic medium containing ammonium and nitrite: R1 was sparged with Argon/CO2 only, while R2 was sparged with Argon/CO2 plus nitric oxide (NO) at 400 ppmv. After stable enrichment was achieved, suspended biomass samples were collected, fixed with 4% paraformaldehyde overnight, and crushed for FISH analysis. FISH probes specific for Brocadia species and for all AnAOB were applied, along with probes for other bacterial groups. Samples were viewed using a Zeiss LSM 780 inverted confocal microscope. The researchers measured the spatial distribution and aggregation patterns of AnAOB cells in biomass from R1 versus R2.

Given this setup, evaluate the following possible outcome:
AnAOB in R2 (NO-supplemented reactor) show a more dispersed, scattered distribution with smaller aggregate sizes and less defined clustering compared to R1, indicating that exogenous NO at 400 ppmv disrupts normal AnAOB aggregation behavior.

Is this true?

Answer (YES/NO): NO